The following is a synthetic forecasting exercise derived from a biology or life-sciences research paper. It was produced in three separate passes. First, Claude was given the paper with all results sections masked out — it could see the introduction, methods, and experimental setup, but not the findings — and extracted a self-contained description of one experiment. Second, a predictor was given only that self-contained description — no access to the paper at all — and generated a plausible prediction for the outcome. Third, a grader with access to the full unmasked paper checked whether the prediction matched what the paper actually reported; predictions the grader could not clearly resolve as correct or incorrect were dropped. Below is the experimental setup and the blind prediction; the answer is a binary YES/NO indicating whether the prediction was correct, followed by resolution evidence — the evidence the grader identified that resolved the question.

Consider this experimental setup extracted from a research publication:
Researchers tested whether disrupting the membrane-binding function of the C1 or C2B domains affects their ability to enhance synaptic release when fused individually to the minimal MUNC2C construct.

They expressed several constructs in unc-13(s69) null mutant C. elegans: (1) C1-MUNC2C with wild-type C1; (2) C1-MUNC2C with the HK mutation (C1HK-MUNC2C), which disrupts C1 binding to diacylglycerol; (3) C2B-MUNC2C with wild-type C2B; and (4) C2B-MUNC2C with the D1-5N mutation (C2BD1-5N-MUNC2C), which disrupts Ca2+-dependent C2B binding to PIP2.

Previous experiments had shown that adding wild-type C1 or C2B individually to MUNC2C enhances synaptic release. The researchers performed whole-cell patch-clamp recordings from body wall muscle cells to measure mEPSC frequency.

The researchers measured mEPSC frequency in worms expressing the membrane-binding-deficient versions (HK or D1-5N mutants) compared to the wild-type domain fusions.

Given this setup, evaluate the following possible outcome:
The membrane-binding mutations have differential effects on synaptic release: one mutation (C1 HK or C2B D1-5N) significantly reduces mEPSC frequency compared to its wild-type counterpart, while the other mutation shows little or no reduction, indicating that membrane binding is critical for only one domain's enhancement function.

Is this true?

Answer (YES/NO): YES